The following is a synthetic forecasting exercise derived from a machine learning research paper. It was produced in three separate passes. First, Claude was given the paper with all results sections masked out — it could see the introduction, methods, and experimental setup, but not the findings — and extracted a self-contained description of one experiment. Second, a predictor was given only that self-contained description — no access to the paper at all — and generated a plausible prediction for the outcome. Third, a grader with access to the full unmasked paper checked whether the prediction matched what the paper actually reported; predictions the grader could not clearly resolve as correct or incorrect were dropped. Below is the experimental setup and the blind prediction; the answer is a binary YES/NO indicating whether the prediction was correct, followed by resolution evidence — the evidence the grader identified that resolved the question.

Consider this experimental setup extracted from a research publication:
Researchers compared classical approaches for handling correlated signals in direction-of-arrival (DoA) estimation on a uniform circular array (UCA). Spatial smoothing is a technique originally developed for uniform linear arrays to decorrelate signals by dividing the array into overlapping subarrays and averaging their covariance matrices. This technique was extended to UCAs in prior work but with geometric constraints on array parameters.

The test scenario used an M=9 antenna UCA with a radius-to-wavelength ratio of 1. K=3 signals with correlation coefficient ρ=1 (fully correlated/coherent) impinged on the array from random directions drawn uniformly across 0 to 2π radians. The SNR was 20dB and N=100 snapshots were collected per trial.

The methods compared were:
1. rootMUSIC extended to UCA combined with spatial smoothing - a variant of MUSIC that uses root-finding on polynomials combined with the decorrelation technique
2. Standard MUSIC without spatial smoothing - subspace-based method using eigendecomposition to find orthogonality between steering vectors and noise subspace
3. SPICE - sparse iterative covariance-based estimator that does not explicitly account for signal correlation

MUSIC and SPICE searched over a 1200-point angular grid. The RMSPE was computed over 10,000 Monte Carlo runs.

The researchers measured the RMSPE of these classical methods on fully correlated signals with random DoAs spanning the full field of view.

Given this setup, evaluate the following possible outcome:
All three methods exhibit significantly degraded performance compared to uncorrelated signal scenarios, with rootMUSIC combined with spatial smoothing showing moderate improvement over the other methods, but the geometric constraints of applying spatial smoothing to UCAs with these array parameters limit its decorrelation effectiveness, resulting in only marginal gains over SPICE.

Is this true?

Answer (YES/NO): NO